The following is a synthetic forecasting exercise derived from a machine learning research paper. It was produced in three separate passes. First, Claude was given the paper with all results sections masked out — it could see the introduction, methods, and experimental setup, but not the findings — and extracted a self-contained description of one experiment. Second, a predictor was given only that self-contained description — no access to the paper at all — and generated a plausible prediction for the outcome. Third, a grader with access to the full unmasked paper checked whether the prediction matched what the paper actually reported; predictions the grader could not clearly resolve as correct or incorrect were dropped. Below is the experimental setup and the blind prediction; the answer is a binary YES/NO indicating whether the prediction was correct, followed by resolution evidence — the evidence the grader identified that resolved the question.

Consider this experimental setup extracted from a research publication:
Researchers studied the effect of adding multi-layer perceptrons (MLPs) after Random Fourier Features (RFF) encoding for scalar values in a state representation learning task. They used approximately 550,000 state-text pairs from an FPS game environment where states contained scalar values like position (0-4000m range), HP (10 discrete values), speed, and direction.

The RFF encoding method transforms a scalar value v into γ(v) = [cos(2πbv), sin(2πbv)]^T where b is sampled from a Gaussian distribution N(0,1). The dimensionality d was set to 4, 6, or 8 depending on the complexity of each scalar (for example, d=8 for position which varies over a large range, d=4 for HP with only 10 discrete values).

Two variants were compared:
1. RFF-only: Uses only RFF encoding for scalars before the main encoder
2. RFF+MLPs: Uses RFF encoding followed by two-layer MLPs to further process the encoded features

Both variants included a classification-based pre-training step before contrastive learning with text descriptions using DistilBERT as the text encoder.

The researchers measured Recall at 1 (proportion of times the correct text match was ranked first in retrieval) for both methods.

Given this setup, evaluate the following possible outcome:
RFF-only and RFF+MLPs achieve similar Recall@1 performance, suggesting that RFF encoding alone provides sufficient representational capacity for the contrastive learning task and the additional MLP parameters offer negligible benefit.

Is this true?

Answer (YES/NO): NO